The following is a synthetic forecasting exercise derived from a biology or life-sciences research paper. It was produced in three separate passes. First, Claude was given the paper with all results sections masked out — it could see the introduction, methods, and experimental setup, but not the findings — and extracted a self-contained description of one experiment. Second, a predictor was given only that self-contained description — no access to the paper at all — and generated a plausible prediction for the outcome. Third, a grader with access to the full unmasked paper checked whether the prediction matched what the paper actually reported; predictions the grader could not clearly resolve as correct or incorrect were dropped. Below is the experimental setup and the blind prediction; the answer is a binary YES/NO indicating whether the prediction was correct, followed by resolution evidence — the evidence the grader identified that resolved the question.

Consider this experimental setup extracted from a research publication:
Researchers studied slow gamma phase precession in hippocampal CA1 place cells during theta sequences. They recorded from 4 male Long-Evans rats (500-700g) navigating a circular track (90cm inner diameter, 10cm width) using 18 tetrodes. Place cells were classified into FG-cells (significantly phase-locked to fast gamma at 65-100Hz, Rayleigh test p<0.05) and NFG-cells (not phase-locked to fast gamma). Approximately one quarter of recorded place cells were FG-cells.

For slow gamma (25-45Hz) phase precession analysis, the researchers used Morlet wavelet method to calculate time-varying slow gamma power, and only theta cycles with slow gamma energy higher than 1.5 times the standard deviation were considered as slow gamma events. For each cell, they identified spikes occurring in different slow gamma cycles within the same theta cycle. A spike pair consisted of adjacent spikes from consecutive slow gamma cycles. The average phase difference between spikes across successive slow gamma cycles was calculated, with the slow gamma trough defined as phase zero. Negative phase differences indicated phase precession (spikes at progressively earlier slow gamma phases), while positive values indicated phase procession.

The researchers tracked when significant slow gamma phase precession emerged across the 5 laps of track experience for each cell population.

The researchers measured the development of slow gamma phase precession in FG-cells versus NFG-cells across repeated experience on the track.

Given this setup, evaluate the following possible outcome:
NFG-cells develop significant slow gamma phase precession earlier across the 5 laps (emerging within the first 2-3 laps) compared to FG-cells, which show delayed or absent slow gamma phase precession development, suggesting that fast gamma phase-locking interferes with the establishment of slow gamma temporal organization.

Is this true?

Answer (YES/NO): NO